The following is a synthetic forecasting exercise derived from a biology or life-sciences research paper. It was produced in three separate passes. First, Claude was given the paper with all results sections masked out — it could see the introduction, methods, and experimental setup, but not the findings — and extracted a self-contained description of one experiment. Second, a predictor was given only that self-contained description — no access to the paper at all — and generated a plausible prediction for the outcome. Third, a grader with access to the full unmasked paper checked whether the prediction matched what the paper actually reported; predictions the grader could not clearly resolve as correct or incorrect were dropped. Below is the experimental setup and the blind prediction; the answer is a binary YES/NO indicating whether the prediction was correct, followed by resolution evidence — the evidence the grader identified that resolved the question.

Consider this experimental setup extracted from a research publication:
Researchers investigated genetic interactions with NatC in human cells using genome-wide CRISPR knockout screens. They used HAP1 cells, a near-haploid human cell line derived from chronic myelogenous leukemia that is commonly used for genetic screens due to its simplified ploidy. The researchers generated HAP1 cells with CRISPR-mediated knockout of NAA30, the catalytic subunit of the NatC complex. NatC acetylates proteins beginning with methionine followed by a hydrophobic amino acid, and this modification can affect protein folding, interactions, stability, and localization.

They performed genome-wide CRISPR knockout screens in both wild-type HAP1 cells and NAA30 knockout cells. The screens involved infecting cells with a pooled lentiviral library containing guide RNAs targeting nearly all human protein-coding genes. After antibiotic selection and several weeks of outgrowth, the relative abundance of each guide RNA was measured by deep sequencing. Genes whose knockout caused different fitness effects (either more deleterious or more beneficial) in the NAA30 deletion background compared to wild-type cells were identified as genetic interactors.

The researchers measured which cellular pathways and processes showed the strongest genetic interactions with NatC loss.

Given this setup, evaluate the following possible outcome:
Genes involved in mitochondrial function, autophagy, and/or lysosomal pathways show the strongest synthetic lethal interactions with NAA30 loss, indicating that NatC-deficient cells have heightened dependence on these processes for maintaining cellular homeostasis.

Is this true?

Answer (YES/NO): NO